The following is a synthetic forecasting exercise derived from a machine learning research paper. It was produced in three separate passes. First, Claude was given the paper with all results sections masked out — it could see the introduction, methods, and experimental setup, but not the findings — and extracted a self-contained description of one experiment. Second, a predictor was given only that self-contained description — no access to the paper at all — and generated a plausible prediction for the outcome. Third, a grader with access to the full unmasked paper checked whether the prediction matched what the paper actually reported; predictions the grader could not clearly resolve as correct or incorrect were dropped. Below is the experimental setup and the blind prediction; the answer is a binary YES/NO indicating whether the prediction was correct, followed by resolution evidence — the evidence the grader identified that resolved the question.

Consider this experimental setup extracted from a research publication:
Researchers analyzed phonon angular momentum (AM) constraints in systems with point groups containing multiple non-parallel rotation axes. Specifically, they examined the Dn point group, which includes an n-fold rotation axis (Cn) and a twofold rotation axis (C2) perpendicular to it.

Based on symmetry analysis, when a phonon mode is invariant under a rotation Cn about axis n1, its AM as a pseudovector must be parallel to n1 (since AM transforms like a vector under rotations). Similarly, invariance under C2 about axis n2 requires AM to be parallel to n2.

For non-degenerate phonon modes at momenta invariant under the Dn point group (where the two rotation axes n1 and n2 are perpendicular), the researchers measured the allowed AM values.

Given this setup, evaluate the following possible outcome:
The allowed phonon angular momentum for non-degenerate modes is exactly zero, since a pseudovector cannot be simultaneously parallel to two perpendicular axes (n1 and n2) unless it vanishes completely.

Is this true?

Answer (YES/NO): YES